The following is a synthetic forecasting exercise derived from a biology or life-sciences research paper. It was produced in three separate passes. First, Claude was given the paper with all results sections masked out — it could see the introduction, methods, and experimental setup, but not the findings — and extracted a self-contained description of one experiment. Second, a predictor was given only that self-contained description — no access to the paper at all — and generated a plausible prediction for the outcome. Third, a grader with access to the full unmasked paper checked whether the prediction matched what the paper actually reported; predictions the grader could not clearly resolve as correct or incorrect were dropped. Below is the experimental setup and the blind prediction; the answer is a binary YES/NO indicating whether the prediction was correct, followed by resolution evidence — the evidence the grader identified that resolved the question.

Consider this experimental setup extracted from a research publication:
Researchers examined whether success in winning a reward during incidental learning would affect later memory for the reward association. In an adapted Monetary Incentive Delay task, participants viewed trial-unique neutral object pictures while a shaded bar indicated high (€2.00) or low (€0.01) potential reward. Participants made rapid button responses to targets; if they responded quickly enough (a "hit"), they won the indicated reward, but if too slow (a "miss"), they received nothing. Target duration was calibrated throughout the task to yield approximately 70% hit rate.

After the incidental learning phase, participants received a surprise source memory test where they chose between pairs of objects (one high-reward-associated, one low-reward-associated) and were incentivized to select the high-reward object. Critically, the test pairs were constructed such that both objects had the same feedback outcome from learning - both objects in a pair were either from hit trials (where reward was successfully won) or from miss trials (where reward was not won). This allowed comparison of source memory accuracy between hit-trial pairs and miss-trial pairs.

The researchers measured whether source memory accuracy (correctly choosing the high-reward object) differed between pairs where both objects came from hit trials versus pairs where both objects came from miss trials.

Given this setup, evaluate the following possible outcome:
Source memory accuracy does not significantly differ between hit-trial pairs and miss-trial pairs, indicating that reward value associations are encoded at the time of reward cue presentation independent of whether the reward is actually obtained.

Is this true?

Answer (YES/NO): YES